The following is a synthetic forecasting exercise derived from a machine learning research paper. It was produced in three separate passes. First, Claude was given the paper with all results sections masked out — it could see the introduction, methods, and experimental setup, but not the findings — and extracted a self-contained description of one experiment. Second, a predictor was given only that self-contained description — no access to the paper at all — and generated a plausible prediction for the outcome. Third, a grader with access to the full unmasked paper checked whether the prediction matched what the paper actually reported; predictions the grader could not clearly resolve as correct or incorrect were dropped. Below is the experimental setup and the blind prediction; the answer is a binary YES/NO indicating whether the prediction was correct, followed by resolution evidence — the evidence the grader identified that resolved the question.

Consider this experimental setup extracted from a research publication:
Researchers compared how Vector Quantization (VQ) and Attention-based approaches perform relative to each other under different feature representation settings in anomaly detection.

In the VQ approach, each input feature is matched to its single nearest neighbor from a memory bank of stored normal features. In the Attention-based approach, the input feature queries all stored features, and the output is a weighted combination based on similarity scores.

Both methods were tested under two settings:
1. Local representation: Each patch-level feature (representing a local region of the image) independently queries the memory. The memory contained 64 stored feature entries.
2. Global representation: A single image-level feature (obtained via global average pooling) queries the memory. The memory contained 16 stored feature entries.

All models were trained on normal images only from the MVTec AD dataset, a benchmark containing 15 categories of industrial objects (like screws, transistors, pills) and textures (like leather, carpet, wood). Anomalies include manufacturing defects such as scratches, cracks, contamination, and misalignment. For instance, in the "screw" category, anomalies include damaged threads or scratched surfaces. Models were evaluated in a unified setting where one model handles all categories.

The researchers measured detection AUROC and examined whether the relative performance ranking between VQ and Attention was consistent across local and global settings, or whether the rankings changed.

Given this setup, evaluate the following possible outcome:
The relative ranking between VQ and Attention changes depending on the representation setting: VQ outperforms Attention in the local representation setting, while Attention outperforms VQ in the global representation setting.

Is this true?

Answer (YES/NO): YES